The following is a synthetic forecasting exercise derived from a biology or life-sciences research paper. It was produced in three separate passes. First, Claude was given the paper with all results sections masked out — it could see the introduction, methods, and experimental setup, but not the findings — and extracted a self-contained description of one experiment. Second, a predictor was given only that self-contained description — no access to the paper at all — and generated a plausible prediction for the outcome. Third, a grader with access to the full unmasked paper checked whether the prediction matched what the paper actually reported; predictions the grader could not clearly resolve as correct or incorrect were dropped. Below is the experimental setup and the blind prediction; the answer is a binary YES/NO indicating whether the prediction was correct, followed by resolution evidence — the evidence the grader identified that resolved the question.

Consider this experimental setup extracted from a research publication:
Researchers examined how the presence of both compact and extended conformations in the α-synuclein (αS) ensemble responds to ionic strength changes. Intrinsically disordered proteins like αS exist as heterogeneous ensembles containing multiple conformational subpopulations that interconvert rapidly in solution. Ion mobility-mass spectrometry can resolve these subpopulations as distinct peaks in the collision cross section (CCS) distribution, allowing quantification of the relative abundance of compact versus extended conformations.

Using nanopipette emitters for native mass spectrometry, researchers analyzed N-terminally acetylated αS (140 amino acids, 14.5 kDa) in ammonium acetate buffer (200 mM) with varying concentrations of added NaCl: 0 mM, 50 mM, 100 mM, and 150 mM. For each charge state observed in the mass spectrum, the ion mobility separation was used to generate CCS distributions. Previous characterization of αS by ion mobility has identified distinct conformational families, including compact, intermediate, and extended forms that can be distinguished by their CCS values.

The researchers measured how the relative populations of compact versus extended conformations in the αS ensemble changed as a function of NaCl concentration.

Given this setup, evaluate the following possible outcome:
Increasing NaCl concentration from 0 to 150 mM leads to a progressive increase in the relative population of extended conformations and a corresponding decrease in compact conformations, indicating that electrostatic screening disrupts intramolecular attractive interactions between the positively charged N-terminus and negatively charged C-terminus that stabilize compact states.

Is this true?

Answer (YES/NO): YES